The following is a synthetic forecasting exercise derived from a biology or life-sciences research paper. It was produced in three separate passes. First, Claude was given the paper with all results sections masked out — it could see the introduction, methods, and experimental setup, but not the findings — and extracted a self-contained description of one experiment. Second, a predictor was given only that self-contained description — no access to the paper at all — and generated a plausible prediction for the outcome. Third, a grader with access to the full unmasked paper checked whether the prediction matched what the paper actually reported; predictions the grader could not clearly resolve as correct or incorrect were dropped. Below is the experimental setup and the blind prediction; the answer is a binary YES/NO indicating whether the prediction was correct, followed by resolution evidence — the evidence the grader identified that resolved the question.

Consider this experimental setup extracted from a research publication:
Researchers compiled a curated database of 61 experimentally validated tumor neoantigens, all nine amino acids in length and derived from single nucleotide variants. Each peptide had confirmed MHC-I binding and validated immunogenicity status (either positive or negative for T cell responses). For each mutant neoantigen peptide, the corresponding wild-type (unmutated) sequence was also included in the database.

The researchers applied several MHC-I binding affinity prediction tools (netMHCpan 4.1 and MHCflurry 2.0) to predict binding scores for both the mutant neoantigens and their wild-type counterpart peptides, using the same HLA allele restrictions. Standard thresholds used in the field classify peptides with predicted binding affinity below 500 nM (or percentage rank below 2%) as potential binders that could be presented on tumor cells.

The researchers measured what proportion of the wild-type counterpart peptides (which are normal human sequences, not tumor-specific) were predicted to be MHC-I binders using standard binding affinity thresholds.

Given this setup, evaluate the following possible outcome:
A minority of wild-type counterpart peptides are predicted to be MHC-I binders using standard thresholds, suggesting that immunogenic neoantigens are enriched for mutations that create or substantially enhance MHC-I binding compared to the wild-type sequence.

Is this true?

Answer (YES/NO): NO